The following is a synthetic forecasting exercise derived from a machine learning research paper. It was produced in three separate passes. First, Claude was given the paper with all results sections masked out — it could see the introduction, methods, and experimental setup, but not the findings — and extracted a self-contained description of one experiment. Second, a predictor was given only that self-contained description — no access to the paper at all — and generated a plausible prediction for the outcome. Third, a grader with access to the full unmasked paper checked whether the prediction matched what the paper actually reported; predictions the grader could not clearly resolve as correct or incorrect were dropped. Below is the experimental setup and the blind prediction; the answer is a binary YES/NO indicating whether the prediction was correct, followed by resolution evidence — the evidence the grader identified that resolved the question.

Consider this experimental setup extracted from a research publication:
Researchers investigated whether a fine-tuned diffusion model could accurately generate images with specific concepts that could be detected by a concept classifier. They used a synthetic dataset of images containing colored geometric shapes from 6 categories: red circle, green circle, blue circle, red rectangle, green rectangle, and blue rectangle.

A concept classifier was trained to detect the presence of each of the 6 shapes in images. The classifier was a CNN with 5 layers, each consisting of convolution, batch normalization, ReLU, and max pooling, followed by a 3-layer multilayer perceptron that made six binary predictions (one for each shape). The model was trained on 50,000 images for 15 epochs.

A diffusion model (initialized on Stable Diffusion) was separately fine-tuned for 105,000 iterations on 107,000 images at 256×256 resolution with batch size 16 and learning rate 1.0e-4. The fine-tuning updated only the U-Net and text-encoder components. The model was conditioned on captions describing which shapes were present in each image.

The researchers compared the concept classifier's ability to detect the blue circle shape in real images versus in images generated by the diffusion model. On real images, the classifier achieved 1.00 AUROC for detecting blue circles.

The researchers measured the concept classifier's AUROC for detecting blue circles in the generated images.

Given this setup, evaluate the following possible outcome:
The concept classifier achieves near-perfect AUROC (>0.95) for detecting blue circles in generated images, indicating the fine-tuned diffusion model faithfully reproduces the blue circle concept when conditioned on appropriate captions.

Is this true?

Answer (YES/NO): NO